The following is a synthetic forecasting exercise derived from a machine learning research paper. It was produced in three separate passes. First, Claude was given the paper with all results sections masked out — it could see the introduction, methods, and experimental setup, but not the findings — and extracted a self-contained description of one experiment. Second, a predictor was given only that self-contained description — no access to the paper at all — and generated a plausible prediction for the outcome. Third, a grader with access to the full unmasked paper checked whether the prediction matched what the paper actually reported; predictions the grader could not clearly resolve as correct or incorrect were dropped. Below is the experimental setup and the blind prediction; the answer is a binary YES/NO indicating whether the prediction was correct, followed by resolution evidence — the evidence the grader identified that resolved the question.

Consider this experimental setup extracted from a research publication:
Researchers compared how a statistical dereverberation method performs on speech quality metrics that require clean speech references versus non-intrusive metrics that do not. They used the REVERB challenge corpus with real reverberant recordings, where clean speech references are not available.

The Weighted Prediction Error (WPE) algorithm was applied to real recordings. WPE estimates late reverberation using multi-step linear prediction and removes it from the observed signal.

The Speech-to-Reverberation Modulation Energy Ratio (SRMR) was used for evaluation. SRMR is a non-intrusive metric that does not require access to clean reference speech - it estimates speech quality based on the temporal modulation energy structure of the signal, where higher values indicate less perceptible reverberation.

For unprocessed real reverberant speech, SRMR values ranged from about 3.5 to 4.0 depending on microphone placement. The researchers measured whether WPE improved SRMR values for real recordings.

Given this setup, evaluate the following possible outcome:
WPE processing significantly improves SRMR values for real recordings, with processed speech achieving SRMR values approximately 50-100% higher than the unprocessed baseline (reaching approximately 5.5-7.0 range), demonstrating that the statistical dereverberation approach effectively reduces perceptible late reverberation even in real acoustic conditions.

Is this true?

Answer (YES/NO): NO